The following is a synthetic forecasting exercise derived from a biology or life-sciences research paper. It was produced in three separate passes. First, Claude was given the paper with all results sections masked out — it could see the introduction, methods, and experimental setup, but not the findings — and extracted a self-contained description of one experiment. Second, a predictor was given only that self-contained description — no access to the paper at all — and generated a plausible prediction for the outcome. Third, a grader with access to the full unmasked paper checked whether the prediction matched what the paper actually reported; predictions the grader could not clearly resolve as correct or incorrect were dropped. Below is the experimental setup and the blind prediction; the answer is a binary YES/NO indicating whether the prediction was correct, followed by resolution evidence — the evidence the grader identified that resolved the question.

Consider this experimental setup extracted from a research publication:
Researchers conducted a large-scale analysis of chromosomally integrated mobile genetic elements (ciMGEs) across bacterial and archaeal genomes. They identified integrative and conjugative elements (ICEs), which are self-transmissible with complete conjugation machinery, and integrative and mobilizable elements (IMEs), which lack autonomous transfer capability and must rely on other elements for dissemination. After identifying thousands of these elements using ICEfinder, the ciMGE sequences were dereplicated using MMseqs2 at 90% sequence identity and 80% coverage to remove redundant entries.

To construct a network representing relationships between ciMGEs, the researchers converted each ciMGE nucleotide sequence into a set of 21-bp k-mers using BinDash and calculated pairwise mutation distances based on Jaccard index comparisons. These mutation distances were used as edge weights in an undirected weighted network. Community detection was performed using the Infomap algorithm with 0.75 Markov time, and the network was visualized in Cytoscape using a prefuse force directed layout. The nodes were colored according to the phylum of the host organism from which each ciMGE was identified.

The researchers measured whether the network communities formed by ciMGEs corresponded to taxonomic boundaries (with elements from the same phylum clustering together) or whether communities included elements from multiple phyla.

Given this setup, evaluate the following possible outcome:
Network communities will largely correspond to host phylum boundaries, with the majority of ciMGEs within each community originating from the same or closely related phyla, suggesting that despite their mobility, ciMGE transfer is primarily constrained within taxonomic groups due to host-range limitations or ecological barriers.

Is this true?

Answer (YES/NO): NO